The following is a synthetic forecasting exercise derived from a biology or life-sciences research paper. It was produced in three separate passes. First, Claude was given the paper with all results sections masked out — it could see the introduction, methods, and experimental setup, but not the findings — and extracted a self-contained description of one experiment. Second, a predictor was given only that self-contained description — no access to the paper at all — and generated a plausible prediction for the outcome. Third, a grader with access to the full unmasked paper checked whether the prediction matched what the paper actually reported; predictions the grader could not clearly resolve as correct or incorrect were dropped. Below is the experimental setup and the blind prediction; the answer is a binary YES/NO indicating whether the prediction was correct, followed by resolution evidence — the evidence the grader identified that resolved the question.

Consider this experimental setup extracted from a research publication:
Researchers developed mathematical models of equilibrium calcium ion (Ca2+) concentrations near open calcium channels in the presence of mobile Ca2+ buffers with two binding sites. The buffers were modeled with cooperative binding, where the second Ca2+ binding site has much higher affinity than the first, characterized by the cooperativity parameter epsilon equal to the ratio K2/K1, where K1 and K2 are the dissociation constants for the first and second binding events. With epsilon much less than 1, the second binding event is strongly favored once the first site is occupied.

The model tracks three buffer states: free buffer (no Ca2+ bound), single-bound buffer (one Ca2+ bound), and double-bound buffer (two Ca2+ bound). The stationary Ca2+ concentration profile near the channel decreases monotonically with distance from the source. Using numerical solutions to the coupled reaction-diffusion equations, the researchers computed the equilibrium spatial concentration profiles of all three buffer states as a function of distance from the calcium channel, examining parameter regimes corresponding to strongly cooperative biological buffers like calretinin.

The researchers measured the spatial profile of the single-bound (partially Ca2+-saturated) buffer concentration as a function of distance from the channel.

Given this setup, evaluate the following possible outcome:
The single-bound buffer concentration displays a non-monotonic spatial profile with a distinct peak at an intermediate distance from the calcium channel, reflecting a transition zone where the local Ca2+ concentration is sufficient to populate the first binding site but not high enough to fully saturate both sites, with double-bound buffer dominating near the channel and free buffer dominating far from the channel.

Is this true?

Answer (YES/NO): YES